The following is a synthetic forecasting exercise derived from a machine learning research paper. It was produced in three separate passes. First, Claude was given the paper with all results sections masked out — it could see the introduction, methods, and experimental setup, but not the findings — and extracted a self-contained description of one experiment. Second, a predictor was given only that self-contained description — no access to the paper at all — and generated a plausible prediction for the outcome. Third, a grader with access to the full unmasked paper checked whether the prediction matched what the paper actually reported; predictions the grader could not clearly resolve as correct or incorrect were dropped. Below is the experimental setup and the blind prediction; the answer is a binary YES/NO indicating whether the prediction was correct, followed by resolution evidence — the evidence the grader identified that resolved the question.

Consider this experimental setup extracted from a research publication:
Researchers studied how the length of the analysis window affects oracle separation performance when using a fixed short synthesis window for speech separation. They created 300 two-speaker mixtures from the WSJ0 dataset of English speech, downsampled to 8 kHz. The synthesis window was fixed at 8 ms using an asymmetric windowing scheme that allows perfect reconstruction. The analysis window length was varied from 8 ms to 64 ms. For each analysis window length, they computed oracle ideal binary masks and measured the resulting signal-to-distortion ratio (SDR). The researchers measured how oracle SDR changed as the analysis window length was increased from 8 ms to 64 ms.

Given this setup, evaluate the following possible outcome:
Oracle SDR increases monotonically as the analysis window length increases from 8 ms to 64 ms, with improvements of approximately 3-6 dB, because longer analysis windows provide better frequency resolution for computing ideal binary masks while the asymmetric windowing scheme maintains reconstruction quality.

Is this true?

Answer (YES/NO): NO